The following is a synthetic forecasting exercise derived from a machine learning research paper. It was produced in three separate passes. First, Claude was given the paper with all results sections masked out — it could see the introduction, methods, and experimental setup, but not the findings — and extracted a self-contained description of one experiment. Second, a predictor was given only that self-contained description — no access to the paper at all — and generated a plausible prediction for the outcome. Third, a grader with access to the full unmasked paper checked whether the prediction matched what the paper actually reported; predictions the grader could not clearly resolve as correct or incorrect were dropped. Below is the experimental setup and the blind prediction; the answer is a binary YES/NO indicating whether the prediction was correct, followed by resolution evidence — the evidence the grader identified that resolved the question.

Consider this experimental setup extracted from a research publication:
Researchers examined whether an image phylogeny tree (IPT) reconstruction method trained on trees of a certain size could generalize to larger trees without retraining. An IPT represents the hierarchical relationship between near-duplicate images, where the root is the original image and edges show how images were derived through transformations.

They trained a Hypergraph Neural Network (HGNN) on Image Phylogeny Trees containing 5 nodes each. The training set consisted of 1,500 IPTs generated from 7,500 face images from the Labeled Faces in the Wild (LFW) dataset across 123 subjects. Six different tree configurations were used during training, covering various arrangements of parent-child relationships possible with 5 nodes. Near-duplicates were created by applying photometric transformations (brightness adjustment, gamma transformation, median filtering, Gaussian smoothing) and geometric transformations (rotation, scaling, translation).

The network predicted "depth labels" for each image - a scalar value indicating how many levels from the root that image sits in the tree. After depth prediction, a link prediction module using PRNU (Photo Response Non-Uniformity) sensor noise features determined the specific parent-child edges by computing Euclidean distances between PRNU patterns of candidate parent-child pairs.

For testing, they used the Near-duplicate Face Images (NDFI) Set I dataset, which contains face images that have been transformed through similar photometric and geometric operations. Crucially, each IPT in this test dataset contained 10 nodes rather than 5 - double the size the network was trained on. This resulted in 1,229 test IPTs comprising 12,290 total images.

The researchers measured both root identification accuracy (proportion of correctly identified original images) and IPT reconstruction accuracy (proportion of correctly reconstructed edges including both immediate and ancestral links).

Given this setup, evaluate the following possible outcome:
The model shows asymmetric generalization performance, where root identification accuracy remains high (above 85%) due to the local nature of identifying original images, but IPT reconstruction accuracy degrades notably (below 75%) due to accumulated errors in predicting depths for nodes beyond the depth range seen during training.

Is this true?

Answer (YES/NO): YES